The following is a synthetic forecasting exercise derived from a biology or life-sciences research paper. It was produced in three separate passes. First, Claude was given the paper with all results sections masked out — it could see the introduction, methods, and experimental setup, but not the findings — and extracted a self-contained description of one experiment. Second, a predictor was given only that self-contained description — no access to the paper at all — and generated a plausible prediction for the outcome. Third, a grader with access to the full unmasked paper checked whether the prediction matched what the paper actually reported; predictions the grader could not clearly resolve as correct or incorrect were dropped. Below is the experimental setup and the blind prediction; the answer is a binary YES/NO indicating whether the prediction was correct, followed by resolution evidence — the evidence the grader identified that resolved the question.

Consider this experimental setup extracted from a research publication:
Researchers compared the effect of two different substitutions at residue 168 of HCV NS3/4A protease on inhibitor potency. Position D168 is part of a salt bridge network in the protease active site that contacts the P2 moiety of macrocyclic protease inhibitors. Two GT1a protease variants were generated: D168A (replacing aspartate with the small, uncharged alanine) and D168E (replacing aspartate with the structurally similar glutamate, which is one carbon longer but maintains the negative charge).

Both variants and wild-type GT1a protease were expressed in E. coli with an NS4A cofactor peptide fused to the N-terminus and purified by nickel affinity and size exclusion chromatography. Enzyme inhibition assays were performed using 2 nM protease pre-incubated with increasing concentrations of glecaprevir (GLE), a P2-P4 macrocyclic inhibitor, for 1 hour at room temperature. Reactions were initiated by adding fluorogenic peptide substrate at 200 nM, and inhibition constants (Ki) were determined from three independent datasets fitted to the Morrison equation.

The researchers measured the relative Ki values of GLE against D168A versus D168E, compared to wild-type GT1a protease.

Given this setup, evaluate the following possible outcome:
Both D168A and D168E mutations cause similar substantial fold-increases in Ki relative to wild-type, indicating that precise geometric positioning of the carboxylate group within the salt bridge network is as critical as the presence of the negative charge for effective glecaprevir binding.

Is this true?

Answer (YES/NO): NO